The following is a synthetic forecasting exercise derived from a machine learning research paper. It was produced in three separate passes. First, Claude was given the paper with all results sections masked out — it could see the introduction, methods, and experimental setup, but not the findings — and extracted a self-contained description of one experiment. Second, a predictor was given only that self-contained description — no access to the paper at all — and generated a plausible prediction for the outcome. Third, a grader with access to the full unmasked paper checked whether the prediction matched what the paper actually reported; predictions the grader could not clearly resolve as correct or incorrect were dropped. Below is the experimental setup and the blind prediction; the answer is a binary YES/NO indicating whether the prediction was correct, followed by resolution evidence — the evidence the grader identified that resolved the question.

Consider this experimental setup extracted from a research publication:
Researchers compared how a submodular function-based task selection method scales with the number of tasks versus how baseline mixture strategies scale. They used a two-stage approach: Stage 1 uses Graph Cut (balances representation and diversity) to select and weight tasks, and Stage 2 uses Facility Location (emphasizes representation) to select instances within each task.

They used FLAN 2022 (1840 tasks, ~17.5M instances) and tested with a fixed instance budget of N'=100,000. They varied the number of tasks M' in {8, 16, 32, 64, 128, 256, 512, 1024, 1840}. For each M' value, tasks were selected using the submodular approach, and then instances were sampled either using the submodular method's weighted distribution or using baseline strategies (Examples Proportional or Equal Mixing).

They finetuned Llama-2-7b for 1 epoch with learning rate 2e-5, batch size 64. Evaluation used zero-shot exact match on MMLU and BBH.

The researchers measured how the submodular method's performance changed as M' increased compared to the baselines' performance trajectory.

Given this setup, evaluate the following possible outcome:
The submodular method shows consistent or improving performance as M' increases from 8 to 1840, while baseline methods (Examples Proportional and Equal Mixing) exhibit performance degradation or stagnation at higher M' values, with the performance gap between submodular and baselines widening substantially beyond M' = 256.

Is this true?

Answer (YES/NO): NO